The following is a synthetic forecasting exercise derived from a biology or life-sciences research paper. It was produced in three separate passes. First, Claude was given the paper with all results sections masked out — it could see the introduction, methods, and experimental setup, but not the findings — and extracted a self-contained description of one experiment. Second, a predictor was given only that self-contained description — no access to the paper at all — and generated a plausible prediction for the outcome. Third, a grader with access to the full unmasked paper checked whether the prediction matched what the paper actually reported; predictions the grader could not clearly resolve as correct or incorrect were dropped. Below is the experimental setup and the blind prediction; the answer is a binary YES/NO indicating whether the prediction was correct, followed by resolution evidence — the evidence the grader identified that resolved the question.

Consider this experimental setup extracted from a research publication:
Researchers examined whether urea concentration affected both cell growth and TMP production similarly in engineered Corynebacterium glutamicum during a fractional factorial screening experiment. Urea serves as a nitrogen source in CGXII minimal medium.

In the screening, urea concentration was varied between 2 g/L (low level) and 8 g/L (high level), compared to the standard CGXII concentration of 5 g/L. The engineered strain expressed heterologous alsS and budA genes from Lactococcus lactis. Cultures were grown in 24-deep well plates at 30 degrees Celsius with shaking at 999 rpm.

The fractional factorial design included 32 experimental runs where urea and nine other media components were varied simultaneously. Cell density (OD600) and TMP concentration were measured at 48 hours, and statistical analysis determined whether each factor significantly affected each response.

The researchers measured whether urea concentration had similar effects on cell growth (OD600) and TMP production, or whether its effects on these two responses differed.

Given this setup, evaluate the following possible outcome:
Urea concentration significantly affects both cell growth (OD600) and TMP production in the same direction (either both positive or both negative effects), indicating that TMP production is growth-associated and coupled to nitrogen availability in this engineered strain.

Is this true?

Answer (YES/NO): NO